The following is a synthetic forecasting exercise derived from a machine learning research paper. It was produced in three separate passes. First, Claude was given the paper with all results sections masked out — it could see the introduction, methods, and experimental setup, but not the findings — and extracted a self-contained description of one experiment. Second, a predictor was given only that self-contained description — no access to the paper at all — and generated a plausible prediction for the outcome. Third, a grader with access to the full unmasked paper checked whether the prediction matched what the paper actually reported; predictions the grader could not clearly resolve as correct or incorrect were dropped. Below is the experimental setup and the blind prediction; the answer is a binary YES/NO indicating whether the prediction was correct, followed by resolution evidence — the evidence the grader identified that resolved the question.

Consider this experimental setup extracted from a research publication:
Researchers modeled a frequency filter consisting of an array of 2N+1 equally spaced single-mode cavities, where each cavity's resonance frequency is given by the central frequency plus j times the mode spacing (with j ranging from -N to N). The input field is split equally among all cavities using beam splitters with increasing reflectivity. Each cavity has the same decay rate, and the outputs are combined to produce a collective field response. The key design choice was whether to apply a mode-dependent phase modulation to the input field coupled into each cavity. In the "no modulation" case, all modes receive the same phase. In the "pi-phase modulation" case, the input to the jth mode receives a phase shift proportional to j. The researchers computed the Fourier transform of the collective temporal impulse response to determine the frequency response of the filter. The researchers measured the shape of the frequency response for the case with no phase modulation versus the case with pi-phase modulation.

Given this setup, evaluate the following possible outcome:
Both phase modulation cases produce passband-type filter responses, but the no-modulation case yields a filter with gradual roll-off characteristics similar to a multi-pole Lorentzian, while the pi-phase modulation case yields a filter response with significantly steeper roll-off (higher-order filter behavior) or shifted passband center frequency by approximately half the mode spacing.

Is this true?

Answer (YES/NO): NO